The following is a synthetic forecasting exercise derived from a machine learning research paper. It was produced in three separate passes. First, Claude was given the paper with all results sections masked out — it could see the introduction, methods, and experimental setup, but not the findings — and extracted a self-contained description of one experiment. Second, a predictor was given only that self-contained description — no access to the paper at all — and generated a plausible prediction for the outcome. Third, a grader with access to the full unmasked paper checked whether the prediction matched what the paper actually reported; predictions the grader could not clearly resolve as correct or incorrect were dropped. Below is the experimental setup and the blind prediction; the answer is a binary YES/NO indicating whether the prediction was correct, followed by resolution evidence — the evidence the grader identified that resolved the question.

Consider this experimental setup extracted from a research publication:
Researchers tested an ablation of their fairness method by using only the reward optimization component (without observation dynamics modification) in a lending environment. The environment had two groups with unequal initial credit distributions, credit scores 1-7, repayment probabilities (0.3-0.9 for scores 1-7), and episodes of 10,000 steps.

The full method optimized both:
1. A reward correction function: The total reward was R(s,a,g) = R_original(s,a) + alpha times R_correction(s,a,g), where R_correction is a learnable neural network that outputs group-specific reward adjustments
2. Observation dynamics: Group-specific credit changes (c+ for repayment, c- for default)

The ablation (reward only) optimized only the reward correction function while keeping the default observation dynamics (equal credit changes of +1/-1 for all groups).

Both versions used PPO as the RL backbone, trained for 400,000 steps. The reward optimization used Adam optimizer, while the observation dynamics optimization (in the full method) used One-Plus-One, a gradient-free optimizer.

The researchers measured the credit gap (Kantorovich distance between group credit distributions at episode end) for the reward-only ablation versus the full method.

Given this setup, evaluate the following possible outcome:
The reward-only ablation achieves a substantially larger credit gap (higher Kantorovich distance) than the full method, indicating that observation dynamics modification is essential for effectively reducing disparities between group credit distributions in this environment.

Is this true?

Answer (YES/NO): NO